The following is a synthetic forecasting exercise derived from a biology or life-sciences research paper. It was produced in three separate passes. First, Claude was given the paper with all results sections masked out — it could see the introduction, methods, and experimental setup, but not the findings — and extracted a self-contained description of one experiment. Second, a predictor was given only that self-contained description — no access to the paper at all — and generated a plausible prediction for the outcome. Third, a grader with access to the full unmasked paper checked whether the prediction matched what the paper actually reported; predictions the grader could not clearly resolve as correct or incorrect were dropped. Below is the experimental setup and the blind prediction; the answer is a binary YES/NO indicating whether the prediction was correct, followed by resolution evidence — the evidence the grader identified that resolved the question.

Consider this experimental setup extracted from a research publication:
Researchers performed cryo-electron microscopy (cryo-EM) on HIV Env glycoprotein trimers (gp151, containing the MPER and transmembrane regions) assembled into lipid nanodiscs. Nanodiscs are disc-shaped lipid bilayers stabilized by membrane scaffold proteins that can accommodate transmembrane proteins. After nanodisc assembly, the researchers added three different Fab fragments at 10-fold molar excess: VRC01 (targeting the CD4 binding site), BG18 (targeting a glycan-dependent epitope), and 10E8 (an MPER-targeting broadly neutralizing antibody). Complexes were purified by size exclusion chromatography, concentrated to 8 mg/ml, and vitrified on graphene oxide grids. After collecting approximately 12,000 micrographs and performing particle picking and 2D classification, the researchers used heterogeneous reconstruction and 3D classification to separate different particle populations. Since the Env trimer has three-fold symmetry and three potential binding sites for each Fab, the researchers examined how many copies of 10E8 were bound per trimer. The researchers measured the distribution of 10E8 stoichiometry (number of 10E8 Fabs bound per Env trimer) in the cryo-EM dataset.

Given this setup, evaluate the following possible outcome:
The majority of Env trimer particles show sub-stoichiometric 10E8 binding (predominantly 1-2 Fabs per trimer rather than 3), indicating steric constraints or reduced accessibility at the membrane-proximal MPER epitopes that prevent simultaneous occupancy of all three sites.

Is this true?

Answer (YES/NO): YES